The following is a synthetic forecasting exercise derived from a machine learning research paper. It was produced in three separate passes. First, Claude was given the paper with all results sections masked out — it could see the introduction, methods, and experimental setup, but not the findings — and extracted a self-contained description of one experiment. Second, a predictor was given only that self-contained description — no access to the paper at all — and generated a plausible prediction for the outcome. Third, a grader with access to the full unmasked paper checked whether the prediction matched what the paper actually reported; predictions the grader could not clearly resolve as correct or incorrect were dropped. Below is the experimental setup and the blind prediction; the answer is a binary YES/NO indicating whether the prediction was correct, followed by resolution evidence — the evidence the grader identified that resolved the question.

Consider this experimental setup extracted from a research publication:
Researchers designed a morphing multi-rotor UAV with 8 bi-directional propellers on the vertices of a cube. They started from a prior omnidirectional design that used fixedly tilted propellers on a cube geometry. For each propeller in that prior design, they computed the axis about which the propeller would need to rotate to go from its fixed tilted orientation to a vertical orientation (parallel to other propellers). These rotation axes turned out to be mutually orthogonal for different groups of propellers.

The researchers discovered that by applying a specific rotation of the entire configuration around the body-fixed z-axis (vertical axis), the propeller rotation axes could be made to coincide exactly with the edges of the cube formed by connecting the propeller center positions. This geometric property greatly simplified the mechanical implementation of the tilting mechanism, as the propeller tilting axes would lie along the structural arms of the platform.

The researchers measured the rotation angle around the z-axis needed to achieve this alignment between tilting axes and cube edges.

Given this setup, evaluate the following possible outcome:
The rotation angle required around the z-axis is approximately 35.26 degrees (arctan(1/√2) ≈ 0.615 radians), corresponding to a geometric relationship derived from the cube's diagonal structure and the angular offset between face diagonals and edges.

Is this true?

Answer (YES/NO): NO